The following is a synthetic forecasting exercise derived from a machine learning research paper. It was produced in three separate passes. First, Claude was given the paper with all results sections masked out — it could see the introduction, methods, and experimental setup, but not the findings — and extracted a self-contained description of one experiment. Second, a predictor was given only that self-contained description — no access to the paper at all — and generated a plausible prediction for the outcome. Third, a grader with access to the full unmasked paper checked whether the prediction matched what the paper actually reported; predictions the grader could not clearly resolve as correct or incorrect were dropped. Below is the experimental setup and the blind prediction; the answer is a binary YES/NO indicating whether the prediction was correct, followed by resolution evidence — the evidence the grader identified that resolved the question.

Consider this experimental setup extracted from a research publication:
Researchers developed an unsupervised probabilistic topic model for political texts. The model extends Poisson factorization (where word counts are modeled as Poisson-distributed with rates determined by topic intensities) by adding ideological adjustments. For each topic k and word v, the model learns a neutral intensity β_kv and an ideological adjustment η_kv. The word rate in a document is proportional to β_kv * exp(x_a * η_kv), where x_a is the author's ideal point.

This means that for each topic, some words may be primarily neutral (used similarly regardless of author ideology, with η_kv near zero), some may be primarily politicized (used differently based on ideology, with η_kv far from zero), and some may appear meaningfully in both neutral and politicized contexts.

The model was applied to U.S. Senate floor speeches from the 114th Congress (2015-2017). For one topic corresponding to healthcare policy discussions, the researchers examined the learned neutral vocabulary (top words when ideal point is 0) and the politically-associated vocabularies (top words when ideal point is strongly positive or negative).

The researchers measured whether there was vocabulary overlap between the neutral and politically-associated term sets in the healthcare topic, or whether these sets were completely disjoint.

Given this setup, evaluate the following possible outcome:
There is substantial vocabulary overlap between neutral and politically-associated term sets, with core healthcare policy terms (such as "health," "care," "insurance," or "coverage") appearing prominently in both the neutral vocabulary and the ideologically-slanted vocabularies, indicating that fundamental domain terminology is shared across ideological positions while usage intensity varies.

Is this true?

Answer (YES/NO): YES